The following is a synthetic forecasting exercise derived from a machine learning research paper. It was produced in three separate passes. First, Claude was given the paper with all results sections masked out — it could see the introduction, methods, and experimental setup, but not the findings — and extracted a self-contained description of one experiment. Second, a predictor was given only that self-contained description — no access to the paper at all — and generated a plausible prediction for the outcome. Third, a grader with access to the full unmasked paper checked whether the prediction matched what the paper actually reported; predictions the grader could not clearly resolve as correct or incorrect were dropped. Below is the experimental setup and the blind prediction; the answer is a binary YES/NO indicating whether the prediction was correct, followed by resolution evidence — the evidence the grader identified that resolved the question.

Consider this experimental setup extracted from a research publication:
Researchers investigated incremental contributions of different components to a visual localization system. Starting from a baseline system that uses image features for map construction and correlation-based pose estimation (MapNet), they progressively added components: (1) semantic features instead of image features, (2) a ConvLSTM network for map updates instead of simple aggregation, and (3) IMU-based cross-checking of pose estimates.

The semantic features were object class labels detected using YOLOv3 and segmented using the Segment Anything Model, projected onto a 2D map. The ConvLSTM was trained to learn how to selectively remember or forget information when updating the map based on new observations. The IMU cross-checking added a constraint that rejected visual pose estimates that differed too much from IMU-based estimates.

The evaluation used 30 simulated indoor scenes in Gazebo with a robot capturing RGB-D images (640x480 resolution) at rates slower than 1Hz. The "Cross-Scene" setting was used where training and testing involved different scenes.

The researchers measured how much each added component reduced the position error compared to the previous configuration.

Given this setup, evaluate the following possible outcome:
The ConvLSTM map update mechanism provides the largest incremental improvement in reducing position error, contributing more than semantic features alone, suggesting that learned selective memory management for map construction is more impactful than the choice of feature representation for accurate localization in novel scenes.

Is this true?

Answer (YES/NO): NO